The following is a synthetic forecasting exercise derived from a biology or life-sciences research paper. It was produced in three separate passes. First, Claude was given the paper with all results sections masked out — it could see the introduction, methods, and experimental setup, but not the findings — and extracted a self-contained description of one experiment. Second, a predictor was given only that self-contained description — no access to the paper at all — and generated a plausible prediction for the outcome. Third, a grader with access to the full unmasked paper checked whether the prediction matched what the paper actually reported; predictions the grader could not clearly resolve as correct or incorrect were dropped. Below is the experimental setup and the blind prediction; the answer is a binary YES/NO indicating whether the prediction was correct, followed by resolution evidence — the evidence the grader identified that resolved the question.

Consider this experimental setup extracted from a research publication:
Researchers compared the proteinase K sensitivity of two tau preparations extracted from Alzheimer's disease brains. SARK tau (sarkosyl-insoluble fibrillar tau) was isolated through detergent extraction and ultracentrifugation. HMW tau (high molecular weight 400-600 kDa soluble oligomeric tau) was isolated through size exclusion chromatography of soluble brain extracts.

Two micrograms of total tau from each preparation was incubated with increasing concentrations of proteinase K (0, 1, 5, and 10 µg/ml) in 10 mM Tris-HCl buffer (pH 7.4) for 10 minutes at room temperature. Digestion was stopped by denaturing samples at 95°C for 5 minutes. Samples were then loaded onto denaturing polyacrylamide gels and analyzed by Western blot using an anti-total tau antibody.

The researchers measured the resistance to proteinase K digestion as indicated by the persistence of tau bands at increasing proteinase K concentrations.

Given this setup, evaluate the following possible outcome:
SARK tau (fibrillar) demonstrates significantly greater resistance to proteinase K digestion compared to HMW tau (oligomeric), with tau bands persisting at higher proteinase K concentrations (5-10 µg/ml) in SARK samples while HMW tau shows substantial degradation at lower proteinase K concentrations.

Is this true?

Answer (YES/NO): YES